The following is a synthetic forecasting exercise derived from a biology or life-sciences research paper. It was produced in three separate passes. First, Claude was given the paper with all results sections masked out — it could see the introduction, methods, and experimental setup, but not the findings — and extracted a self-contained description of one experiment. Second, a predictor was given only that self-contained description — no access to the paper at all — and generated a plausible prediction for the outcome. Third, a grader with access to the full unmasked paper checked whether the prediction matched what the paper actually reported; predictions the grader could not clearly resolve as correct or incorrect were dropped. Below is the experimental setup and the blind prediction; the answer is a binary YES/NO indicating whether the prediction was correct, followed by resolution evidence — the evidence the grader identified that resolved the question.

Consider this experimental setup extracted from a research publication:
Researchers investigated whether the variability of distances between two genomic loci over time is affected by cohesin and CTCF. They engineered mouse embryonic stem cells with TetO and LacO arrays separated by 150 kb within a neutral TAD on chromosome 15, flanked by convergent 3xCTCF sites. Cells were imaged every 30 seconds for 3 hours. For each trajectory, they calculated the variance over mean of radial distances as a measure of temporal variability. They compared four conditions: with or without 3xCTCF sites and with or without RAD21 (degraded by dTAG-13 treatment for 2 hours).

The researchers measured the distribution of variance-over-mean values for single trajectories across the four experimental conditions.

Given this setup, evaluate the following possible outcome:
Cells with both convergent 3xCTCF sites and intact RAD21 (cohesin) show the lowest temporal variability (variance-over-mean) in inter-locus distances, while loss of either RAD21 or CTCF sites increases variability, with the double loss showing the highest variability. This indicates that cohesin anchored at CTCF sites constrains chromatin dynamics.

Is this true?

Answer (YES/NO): YES